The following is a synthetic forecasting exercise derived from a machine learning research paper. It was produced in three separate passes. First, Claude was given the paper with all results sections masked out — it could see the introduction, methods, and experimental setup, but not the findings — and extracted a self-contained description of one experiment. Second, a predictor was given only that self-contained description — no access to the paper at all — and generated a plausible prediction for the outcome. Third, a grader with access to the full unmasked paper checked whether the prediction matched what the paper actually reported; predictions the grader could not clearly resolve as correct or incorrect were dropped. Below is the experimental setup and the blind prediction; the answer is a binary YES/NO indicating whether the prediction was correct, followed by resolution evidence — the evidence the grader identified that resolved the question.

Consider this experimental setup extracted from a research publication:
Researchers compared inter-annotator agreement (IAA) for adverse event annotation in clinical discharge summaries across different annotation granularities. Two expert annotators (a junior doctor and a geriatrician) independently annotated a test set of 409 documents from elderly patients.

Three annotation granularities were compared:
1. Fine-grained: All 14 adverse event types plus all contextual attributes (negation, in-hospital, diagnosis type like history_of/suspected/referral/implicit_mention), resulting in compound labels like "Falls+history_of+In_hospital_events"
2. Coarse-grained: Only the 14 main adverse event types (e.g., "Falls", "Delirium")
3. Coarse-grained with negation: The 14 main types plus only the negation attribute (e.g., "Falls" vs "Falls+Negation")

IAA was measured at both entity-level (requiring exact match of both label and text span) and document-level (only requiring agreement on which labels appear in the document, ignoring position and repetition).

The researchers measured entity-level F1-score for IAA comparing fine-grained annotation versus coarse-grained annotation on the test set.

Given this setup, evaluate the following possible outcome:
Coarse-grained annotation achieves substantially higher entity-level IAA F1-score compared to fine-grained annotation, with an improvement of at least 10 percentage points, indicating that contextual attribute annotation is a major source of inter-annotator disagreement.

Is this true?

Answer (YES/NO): NO